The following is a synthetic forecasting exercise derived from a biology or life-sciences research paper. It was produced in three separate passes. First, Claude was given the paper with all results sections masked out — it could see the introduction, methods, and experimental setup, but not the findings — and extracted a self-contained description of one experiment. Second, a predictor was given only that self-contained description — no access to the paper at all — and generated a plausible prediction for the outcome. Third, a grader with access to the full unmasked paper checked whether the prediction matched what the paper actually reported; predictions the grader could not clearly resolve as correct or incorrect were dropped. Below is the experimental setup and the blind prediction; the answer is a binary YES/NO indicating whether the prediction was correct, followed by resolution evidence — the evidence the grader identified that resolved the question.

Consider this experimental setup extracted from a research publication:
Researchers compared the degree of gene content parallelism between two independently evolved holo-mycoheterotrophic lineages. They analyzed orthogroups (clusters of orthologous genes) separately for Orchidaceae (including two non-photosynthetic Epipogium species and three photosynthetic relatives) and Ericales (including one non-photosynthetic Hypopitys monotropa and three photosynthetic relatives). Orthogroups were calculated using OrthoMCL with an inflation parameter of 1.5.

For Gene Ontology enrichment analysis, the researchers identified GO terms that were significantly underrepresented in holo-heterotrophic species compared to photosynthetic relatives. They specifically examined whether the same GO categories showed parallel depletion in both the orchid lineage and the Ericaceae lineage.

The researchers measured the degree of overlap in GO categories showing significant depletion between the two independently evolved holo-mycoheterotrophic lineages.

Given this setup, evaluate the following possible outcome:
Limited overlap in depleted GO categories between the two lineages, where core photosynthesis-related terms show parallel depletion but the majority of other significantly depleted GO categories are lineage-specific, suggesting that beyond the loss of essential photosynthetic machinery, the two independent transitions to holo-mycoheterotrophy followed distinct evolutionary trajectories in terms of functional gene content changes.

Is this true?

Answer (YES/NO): NO